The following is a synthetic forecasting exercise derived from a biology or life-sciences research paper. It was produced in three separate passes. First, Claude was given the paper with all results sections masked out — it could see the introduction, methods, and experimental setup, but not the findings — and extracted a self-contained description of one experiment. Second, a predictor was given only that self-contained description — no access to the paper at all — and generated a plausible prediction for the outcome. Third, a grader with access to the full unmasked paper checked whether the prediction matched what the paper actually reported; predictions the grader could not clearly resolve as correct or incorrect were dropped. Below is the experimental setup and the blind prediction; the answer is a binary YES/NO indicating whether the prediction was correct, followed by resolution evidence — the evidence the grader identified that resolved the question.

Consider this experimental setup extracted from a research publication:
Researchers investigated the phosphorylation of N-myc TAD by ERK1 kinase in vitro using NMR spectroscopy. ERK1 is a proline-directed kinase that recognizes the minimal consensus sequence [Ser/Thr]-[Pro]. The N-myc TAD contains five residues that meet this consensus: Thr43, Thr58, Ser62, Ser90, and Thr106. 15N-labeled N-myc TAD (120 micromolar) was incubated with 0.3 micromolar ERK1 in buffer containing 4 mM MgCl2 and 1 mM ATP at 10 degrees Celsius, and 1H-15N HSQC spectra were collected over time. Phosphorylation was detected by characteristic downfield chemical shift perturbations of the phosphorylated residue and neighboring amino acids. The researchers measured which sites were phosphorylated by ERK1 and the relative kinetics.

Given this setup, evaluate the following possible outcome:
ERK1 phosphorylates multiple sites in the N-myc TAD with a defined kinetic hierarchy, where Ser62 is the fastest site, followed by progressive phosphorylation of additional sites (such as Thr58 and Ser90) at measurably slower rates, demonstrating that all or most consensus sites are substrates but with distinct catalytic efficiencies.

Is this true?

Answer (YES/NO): NO